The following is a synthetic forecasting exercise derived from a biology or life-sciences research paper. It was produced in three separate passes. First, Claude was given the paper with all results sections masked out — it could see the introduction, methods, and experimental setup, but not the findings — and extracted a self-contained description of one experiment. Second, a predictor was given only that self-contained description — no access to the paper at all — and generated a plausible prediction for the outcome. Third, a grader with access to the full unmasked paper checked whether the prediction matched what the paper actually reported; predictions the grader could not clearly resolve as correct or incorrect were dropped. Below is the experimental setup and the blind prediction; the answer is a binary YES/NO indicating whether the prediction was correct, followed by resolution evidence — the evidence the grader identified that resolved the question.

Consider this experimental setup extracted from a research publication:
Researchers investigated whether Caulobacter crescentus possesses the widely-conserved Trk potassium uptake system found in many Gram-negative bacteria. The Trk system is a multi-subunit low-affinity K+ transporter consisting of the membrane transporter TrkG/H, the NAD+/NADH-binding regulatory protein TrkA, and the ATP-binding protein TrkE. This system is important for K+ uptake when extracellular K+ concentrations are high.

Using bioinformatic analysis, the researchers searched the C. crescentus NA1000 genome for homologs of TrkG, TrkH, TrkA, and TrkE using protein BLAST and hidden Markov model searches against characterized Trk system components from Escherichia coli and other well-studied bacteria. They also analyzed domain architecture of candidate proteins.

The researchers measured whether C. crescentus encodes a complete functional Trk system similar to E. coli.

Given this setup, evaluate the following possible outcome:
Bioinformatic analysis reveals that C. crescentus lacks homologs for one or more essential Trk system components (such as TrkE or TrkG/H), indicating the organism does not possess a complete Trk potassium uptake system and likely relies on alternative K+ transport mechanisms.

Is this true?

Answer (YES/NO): YES